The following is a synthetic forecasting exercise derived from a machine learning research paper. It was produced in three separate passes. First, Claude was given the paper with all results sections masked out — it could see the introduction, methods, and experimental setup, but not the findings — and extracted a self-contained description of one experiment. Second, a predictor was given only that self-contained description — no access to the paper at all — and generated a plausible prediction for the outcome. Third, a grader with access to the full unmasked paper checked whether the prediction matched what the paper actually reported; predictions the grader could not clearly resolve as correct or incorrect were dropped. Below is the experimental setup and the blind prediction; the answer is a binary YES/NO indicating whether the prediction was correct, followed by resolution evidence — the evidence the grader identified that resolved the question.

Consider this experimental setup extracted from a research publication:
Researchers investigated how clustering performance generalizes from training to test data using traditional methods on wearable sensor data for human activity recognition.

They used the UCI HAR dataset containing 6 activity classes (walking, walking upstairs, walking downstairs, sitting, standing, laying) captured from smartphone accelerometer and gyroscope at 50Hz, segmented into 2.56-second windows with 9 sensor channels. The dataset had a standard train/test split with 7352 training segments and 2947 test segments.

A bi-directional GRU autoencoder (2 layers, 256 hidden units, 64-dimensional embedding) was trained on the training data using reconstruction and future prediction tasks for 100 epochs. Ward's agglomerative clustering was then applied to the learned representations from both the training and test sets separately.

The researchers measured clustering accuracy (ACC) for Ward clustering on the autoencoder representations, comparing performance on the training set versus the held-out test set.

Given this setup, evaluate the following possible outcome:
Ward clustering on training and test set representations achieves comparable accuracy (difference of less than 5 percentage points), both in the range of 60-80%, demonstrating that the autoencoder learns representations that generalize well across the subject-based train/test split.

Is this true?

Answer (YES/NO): NO